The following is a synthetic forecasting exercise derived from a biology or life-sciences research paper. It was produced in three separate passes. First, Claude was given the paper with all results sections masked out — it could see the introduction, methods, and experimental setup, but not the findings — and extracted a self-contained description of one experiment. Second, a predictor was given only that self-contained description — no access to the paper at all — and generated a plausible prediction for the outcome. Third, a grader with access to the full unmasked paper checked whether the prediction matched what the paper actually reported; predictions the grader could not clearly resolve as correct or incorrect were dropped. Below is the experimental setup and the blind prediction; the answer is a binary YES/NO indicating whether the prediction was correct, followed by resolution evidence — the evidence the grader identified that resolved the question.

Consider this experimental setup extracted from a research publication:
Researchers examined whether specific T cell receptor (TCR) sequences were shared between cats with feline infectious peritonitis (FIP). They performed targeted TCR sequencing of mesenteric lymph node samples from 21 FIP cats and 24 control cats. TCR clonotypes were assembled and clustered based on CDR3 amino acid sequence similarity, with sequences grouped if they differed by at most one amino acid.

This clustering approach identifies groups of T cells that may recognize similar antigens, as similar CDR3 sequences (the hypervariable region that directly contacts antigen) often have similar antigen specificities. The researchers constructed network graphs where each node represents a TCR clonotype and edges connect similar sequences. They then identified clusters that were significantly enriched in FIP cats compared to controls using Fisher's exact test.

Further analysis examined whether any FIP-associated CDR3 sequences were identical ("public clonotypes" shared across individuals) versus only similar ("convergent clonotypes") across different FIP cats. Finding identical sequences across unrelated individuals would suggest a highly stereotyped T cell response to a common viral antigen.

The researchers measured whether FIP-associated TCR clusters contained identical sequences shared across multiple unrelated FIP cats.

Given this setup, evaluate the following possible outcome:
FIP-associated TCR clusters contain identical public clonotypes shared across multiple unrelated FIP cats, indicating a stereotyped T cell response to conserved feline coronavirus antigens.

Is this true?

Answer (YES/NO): NO